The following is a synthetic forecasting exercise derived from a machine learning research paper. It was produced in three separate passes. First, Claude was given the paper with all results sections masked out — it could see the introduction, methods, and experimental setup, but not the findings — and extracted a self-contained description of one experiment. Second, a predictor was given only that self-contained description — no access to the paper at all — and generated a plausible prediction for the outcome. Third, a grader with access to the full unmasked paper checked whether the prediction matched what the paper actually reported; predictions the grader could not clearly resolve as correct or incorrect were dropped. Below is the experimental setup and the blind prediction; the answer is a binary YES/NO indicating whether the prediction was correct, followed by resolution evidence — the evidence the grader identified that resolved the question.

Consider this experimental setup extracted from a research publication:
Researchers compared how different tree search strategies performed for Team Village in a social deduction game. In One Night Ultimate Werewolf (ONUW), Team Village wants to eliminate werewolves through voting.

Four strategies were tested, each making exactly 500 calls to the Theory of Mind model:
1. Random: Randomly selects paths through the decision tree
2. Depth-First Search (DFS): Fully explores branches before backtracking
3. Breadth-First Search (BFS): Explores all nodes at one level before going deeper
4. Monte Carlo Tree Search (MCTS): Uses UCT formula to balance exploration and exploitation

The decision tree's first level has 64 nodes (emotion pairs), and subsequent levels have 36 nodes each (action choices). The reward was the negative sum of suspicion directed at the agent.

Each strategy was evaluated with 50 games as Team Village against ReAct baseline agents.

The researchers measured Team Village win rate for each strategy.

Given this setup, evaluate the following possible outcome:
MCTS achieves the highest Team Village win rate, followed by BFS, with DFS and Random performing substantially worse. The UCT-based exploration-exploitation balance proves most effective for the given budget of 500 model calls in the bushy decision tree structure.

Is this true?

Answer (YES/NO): NO